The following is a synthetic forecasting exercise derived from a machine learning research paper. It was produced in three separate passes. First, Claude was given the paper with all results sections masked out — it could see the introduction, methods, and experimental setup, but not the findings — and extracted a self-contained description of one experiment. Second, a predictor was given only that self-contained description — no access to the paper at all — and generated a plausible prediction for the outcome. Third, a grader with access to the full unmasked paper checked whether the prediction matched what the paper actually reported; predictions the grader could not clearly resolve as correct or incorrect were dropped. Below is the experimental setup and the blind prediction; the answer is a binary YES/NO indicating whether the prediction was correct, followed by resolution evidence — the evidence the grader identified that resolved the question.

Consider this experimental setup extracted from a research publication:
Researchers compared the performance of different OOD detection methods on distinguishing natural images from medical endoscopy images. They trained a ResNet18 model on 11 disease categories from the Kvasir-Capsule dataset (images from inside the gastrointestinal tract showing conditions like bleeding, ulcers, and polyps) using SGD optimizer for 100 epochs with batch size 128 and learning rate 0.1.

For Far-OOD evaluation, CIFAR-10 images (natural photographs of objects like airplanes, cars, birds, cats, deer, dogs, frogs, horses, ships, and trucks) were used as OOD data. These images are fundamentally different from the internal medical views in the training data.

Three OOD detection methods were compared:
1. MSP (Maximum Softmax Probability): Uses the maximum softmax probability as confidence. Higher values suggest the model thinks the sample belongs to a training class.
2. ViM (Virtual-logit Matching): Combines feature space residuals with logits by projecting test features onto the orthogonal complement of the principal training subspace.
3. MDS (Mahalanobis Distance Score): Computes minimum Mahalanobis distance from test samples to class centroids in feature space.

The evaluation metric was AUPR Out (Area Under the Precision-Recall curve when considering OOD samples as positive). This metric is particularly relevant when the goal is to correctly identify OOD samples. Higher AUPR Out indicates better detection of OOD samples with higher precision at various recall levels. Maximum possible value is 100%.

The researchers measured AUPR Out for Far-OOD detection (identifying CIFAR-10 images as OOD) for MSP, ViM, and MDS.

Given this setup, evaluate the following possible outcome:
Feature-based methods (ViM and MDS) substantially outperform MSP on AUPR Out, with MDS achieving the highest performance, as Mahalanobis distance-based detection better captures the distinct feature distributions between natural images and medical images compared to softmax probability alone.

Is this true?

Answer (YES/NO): NO